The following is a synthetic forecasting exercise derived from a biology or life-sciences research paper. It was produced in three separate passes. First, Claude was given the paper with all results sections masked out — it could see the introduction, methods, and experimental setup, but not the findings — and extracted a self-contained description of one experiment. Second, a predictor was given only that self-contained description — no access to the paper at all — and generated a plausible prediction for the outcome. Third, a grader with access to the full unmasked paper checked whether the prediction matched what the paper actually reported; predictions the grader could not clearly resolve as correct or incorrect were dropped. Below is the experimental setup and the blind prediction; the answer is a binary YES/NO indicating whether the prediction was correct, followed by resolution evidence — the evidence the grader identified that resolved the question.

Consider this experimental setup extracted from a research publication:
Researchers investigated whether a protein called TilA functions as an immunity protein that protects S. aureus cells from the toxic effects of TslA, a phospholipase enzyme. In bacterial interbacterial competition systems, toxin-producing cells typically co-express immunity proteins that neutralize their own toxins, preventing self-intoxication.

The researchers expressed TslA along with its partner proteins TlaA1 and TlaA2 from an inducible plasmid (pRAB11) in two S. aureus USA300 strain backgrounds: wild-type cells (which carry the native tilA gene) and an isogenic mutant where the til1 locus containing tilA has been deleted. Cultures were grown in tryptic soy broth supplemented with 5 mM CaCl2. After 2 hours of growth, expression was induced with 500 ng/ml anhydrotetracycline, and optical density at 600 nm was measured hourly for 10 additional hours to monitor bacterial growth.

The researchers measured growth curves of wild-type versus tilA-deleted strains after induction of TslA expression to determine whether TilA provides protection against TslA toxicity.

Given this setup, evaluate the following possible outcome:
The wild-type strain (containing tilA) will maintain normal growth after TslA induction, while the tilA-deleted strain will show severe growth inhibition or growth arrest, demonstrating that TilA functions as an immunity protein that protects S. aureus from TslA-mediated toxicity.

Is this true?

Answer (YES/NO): YES